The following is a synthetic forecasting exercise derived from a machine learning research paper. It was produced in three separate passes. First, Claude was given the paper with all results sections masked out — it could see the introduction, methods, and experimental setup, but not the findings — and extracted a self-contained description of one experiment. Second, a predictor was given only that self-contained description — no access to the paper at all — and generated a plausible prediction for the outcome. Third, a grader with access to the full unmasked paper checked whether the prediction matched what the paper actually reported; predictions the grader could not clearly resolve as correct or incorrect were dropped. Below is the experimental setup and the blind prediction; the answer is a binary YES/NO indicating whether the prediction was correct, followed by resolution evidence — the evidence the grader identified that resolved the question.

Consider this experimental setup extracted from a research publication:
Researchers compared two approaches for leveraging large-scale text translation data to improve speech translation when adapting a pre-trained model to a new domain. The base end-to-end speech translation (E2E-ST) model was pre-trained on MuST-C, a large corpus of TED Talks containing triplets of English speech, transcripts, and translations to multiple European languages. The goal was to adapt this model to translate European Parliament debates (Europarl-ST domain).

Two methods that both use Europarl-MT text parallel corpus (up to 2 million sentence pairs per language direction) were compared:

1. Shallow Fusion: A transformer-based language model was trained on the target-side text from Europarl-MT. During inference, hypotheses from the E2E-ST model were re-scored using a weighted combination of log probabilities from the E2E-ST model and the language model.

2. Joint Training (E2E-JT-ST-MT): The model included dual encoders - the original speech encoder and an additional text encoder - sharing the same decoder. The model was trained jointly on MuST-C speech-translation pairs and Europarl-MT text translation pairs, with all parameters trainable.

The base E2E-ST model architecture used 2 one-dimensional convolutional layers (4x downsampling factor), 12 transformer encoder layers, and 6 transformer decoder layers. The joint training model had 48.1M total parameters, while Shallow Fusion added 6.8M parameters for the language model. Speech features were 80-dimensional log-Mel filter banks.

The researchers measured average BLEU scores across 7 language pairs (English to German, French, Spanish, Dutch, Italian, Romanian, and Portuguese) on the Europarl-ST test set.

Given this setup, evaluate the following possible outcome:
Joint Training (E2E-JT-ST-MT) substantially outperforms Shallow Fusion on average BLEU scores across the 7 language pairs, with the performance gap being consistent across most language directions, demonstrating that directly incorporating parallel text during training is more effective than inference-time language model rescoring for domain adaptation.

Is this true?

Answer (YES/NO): YES